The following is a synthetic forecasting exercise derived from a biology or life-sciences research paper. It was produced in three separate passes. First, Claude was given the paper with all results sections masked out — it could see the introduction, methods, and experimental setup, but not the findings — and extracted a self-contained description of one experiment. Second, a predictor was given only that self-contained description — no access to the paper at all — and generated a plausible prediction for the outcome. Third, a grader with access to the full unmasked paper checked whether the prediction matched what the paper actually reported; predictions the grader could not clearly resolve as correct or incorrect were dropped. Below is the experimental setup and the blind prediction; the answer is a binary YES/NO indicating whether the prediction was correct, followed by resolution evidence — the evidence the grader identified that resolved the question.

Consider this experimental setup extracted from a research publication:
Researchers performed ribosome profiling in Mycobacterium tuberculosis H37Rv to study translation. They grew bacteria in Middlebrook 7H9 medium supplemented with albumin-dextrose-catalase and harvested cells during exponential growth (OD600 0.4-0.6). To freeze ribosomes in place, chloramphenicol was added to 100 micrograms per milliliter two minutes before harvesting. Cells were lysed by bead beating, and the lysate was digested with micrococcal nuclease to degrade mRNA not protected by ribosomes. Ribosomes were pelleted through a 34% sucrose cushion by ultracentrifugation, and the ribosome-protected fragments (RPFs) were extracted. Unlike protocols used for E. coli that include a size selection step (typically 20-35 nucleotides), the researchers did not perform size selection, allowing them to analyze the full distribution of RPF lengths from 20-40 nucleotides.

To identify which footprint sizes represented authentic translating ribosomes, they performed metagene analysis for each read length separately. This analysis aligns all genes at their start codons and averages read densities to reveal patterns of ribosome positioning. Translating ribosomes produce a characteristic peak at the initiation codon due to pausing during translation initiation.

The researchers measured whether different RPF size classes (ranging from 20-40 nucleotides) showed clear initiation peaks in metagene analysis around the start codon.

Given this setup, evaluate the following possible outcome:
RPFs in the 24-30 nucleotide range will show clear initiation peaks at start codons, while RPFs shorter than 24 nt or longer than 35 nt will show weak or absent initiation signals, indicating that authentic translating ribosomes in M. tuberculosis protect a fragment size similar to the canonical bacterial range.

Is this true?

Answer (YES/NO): NO